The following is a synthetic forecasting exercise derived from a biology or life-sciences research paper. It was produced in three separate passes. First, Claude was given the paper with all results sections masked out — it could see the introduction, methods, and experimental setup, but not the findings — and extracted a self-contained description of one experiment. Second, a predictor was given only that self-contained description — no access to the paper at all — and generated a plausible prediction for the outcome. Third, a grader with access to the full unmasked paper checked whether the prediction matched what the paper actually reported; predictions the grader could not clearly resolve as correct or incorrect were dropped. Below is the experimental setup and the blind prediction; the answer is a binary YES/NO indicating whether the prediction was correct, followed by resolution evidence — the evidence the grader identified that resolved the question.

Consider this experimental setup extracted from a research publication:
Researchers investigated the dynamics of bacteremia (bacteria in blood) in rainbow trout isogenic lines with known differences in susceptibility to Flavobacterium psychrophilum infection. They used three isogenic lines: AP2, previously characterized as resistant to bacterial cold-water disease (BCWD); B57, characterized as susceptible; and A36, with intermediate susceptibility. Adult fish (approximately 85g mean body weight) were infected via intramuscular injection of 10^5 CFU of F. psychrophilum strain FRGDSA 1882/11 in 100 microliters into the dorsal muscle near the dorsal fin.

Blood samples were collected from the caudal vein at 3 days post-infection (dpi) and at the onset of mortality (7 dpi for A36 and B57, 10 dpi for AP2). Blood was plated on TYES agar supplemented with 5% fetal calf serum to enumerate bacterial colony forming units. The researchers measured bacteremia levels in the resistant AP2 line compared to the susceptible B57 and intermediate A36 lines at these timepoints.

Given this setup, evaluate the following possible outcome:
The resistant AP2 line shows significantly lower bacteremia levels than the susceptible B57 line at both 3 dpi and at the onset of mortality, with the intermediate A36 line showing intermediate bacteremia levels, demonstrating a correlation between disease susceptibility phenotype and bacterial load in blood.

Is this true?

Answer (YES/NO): NO